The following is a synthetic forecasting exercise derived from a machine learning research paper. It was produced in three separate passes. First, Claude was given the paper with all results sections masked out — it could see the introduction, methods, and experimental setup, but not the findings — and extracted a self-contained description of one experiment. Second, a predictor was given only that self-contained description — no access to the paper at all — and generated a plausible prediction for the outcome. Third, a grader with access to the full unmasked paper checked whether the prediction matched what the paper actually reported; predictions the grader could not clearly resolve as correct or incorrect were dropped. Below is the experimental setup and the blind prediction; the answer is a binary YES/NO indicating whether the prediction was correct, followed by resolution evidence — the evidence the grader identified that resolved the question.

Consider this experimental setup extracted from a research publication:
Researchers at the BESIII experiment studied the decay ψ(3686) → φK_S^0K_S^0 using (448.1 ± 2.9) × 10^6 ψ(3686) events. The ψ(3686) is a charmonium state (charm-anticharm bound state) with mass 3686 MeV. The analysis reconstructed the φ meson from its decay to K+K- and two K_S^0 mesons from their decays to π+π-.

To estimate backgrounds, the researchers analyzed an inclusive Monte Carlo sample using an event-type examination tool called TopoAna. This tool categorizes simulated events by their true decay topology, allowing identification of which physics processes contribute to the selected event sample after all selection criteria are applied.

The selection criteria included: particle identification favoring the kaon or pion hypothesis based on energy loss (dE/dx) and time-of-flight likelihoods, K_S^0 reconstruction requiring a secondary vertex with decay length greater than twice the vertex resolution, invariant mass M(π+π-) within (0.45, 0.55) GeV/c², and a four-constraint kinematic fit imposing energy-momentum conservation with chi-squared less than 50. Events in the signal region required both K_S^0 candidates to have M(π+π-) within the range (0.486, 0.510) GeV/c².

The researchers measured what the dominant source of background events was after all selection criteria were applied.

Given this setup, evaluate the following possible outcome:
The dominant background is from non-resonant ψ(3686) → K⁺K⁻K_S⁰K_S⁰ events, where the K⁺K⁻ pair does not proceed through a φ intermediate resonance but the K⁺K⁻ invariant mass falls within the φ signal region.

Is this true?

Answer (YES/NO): NO